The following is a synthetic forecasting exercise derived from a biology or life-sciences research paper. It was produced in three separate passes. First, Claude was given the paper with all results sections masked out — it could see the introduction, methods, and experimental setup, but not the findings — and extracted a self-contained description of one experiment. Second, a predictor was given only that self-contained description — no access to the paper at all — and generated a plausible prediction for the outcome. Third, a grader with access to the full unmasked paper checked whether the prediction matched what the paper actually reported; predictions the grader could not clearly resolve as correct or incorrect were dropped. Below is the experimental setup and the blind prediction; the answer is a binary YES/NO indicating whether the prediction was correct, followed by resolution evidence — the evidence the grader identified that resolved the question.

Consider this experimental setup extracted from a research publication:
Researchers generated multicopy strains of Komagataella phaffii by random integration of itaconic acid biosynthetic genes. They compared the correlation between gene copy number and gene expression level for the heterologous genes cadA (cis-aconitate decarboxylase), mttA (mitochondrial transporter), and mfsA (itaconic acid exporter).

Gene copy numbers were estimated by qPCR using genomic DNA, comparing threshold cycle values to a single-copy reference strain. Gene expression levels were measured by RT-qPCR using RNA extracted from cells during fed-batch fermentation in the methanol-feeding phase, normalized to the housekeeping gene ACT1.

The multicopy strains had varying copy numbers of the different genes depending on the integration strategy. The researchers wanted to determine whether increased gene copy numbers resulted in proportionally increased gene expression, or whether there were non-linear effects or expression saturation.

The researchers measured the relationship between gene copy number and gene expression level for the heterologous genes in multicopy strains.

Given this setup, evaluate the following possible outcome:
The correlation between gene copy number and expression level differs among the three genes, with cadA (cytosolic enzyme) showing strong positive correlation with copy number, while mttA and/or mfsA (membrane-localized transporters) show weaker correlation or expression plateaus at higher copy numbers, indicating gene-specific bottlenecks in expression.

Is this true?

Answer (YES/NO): NO